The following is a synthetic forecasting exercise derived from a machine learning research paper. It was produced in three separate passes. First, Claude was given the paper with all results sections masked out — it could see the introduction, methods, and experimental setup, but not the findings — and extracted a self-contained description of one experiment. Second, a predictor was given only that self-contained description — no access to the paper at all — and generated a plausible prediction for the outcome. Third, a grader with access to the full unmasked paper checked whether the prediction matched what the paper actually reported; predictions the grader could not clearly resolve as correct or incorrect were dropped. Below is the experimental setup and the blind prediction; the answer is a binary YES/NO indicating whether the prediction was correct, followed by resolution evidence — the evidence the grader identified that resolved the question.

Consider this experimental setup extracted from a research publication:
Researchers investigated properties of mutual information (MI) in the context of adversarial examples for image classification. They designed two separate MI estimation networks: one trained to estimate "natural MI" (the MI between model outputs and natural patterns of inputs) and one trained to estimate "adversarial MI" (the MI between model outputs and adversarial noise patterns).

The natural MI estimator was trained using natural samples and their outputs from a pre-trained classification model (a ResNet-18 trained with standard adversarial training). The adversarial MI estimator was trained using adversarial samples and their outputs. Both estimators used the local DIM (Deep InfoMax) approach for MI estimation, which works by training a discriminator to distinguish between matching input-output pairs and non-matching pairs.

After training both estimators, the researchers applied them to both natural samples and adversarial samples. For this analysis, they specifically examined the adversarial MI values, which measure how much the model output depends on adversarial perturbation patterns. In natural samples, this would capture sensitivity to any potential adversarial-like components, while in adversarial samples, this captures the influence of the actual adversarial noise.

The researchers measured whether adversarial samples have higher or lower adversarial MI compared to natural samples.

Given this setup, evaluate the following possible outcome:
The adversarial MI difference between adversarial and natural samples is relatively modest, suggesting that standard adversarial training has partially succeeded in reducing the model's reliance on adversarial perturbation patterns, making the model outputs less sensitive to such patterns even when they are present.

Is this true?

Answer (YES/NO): NO